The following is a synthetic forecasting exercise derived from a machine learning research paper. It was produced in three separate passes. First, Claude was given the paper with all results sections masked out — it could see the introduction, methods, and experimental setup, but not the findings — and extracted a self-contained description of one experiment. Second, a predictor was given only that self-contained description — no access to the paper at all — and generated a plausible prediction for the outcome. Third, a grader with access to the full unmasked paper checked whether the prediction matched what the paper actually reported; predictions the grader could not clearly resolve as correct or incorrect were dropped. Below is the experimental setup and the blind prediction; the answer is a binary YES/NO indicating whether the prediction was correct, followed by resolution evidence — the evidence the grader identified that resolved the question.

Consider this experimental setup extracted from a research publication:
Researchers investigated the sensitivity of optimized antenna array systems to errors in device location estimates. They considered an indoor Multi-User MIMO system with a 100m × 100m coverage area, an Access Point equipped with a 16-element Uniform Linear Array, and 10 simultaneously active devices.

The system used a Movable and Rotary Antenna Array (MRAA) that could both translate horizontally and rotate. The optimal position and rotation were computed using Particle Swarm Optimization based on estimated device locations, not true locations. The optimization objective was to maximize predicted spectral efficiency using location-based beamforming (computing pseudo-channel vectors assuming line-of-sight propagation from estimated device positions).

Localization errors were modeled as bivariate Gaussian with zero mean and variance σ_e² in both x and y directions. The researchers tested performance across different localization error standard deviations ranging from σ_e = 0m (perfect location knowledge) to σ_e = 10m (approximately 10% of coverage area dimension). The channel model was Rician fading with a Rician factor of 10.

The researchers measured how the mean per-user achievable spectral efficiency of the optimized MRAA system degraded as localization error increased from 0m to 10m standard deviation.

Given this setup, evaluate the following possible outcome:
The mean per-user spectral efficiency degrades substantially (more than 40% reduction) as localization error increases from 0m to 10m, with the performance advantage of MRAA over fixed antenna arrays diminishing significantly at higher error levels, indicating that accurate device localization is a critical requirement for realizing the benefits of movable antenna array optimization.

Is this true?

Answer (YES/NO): NO